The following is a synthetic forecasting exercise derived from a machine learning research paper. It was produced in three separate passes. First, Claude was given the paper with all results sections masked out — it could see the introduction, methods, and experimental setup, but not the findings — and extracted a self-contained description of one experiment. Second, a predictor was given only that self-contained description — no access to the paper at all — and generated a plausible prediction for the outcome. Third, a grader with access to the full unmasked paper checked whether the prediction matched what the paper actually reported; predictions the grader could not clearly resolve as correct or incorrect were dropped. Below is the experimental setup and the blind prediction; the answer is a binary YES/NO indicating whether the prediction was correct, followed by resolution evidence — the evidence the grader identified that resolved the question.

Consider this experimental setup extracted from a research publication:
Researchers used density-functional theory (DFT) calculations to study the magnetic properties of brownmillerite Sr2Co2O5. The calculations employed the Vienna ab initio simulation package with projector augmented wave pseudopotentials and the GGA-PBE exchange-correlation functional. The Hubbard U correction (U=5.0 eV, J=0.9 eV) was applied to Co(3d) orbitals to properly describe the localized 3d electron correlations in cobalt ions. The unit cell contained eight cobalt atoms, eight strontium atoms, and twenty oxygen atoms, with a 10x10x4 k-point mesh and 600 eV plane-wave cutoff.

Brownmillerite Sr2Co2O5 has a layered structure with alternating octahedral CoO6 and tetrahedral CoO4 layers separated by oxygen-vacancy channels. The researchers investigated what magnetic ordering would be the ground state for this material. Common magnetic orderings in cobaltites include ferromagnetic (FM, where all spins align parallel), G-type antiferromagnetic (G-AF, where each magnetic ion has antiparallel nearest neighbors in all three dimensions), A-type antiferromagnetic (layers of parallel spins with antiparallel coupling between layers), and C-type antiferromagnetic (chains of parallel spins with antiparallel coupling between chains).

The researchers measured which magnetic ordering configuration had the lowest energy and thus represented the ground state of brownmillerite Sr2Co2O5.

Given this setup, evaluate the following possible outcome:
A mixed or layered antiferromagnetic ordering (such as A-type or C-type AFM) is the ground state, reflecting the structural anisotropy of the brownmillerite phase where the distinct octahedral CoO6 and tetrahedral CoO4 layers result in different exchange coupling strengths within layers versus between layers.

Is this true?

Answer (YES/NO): NO